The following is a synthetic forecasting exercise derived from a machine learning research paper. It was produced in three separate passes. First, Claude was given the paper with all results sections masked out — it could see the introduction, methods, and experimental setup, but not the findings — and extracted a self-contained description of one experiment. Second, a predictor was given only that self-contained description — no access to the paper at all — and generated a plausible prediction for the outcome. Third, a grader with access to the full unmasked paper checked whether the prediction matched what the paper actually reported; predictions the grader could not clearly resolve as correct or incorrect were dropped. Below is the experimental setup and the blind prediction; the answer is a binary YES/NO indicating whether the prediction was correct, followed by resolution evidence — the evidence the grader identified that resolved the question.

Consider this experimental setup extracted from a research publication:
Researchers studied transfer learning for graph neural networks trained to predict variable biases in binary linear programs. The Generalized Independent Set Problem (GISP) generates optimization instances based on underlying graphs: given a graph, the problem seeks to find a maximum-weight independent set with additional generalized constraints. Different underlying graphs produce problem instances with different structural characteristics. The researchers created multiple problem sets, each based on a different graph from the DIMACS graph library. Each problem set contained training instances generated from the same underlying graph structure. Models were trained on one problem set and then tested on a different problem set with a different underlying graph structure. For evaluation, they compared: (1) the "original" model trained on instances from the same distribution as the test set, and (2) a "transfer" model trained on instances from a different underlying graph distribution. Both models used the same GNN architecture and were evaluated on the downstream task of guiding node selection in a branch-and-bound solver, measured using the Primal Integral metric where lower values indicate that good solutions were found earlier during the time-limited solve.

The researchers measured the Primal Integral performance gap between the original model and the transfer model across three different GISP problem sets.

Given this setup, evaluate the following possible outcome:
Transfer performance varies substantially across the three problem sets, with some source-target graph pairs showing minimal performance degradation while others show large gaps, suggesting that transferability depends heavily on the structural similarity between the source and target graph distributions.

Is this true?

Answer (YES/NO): YES